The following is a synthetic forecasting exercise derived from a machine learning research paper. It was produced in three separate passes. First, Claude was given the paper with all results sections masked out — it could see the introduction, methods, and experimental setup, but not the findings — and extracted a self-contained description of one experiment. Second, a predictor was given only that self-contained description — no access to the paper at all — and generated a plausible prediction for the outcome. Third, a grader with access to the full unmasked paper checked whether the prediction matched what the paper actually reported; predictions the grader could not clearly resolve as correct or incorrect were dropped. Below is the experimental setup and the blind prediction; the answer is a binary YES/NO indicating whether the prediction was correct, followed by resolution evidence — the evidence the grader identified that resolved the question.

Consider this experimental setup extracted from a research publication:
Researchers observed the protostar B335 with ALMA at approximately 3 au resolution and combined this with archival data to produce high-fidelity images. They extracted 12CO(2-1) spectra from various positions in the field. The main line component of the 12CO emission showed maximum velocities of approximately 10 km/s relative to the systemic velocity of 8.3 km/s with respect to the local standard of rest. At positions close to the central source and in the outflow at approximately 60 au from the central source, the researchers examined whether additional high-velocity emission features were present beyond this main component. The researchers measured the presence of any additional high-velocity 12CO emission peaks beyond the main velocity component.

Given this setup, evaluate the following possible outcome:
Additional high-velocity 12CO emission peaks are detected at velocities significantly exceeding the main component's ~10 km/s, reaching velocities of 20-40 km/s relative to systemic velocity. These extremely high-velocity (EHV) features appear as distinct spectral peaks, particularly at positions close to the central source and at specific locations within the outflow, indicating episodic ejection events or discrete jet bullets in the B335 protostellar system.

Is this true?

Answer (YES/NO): YES